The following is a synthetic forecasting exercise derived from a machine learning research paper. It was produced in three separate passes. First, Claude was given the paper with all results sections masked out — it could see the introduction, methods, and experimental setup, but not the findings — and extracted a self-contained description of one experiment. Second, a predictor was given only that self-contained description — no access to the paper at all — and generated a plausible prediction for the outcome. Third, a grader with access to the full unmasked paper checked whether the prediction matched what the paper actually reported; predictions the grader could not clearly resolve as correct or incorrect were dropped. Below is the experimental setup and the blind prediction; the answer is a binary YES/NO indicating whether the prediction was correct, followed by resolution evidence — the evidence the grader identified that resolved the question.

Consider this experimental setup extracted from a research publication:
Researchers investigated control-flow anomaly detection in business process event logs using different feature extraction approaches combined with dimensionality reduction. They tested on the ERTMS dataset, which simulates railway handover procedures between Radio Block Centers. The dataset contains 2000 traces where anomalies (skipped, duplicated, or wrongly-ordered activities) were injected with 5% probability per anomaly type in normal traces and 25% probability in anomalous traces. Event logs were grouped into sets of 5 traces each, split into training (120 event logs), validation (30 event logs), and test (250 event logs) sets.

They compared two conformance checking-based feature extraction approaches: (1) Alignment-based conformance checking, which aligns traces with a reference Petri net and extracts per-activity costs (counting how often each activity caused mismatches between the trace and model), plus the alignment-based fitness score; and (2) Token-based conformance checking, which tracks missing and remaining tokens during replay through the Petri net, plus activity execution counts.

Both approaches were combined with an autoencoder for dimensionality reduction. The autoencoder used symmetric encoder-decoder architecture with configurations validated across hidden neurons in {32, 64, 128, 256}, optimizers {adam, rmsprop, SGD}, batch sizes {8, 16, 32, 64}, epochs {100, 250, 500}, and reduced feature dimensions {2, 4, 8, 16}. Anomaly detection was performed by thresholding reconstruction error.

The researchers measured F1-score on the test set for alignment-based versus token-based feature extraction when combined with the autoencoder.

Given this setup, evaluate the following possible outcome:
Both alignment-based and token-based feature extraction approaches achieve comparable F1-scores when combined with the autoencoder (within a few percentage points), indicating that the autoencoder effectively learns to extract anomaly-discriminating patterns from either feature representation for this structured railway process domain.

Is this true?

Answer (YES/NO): NO